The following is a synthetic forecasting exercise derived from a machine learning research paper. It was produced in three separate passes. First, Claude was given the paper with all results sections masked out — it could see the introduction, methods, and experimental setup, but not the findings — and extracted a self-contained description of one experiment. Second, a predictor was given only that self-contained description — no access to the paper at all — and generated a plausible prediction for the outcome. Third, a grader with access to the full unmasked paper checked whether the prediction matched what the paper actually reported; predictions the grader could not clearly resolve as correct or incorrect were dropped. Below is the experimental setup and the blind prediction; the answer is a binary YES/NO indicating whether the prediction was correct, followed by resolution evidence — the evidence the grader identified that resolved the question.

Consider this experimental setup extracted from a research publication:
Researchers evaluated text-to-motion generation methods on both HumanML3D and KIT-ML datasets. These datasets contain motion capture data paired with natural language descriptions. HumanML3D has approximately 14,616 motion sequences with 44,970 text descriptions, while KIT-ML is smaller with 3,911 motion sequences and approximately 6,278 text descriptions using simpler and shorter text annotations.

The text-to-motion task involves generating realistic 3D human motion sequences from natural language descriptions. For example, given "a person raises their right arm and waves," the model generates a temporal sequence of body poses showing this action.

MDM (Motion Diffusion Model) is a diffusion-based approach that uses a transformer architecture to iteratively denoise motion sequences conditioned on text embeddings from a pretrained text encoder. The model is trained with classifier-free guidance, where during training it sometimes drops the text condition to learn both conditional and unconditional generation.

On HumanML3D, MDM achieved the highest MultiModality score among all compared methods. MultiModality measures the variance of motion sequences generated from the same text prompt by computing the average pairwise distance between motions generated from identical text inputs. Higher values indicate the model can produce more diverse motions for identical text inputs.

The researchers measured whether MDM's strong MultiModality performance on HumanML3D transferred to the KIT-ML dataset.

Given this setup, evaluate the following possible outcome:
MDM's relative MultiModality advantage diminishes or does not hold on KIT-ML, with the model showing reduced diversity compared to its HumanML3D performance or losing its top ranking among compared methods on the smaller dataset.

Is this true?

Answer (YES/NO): YES